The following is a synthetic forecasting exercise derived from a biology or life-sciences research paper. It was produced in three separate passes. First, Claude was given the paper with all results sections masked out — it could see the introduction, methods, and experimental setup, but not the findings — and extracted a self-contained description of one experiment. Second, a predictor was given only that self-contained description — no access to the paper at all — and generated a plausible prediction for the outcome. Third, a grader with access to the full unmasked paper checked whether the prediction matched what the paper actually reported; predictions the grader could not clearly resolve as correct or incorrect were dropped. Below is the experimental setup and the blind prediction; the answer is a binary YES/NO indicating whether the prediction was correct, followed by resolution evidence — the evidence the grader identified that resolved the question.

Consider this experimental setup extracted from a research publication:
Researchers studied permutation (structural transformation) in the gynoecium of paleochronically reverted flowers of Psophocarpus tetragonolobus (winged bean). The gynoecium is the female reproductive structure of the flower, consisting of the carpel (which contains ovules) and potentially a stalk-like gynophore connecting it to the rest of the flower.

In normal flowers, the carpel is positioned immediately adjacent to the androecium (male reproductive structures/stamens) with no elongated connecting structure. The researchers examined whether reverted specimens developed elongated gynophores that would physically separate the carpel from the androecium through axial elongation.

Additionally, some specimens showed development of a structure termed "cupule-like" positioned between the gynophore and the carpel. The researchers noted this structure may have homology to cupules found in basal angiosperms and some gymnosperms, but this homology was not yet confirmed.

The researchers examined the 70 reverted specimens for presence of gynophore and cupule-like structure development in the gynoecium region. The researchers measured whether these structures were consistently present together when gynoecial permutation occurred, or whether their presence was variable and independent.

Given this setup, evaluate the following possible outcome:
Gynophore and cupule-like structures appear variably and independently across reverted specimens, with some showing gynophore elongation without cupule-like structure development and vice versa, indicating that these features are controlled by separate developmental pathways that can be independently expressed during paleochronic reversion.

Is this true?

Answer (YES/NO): YES